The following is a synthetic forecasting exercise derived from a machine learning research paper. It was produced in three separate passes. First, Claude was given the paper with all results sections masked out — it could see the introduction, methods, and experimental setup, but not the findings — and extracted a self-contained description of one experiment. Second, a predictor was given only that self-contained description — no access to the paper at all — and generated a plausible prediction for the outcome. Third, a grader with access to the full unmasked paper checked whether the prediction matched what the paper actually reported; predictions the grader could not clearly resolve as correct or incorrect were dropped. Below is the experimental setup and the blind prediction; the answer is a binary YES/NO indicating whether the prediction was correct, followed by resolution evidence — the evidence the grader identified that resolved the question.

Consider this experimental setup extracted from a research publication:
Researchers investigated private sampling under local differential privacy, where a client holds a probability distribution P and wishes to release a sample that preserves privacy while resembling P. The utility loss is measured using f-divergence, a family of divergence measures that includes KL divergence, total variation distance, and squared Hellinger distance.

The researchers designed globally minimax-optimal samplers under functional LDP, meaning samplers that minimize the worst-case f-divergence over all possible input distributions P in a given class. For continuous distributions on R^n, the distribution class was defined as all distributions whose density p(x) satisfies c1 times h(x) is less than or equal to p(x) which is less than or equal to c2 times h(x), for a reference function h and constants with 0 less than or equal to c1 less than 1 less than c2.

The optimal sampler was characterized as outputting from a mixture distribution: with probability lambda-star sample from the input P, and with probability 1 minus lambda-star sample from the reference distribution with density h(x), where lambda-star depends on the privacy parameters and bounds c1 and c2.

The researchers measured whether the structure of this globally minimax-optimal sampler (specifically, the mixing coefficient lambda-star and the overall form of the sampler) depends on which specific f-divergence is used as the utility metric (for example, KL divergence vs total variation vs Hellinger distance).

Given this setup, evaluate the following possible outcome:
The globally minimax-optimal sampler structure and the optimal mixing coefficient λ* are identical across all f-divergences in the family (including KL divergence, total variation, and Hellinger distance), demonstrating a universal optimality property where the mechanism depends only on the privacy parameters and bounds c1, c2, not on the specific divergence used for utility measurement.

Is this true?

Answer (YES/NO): YES